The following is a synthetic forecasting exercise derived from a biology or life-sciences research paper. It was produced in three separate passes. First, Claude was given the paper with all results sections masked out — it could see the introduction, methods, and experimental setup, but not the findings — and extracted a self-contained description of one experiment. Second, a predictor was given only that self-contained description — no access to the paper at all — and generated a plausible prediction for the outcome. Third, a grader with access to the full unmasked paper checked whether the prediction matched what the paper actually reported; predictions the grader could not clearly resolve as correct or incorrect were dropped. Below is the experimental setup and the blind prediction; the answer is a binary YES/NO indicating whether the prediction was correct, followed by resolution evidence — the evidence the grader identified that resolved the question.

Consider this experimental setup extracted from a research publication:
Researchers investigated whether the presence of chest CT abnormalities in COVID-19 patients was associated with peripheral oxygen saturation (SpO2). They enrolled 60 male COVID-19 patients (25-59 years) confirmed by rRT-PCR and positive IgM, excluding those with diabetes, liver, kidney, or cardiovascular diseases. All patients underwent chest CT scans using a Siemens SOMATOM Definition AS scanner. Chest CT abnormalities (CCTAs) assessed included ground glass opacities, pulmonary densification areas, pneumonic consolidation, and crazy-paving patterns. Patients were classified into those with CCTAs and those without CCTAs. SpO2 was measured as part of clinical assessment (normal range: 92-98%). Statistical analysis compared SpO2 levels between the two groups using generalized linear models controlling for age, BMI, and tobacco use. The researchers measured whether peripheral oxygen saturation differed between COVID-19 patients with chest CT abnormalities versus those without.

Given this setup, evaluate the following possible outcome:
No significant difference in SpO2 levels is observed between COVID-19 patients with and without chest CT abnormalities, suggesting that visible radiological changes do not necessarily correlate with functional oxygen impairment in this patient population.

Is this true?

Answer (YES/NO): NO